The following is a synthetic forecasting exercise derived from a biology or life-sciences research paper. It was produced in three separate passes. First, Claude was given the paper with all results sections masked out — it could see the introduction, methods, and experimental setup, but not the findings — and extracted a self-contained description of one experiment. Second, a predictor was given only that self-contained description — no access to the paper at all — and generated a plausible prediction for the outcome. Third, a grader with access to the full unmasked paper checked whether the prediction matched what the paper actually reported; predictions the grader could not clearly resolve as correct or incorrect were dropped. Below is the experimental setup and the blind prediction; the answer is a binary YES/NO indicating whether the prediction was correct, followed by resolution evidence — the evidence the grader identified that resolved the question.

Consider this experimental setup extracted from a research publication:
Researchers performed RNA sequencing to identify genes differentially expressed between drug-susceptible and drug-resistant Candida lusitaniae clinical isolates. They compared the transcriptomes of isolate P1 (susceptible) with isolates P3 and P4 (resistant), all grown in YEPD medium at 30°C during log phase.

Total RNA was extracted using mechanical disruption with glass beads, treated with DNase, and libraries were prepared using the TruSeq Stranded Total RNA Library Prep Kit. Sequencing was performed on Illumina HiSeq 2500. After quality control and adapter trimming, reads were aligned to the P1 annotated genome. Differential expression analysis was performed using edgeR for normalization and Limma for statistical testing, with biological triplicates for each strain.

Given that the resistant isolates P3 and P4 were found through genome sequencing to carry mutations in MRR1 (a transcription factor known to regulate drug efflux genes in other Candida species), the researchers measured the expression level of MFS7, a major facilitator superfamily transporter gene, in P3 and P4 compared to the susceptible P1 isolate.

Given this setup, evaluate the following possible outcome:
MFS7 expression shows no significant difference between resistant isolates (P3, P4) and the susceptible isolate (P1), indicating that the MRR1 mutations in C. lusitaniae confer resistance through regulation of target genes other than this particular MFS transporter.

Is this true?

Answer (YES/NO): NO